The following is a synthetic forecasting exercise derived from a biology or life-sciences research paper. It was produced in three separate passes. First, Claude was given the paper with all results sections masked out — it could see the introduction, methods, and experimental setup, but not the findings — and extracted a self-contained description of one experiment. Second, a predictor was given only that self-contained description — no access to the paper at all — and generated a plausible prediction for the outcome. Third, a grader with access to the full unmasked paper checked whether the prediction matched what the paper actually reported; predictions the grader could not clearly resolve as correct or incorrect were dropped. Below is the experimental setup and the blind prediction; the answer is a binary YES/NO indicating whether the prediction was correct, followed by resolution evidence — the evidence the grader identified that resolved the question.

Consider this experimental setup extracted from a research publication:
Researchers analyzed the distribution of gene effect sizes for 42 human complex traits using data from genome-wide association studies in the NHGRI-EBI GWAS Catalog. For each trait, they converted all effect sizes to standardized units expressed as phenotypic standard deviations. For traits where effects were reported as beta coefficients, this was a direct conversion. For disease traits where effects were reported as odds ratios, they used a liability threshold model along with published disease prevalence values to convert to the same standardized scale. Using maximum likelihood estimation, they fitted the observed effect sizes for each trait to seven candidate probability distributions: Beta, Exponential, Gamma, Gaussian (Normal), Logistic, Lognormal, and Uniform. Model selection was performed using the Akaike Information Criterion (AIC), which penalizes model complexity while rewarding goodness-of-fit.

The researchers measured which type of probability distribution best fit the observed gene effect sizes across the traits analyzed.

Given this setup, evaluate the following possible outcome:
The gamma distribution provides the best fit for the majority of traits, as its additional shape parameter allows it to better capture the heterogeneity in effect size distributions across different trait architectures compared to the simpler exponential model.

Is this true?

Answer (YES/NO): NO